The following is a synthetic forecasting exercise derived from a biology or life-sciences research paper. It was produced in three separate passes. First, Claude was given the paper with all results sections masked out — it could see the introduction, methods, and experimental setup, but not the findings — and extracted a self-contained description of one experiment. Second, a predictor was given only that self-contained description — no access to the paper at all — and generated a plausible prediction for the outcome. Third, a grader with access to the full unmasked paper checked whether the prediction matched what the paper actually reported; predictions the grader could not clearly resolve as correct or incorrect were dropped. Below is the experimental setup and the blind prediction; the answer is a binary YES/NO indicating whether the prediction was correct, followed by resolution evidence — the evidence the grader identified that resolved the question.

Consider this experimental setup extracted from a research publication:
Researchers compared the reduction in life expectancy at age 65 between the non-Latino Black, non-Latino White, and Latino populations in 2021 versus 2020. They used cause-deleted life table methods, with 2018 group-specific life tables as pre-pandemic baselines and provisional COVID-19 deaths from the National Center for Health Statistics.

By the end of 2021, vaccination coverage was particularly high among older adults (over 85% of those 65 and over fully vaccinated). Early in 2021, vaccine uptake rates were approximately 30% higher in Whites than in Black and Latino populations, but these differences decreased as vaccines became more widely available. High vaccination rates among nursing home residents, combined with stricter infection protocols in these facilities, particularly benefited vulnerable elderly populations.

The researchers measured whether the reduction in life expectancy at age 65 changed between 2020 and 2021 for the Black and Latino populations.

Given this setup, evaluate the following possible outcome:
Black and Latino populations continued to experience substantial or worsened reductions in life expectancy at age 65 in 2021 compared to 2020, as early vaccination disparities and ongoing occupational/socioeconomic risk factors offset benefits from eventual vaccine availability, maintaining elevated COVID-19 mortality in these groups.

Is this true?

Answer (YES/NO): NO